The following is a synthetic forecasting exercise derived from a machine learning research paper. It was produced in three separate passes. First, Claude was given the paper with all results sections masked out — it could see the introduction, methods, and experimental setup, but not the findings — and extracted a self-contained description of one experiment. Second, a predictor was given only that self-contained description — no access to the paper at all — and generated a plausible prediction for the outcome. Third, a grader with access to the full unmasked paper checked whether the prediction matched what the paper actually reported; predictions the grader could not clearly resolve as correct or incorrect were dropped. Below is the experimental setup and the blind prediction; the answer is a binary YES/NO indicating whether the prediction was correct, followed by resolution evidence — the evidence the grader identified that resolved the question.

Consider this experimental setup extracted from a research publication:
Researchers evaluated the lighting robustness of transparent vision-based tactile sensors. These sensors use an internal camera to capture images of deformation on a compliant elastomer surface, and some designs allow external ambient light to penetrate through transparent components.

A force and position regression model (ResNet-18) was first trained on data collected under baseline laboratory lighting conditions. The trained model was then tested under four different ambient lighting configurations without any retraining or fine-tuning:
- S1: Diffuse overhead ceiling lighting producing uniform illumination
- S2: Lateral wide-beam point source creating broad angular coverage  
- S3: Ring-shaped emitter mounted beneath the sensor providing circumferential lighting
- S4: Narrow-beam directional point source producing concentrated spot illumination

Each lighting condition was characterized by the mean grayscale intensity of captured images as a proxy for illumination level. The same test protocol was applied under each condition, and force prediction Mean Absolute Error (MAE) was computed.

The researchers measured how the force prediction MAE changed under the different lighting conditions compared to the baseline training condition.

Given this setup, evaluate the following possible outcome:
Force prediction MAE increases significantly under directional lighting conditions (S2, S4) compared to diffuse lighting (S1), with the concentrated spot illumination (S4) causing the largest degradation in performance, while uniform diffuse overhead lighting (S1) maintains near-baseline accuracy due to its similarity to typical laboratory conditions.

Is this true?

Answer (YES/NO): NO